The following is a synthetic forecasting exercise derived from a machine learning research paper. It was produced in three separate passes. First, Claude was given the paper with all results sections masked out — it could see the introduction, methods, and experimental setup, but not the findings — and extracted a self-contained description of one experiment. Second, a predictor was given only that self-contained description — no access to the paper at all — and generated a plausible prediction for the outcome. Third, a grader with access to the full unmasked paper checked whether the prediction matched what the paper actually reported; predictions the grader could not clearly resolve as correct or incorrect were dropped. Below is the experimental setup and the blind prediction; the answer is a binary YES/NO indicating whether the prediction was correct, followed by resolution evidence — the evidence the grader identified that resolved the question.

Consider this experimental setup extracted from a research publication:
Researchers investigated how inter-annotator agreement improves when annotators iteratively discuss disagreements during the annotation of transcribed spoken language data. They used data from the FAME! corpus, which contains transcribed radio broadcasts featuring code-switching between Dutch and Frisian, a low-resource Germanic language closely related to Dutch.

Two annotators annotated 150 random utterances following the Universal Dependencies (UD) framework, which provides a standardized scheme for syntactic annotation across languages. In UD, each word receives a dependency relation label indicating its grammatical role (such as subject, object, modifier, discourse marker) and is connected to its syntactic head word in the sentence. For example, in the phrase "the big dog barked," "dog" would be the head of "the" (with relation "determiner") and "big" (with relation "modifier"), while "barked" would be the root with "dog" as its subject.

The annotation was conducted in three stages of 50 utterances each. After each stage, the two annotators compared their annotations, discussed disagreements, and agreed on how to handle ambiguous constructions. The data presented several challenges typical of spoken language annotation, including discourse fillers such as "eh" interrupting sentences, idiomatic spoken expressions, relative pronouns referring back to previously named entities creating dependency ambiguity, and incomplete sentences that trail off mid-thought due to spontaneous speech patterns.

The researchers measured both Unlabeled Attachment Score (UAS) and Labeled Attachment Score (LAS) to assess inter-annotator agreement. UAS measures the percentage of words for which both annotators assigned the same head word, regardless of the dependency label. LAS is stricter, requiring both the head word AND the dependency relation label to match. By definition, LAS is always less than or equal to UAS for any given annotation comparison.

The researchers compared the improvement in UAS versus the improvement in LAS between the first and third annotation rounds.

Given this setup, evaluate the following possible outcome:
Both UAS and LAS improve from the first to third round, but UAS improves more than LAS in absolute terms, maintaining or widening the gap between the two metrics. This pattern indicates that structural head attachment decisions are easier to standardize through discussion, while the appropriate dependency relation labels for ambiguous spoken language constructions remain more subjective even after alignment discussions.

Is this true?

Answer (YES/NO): NO